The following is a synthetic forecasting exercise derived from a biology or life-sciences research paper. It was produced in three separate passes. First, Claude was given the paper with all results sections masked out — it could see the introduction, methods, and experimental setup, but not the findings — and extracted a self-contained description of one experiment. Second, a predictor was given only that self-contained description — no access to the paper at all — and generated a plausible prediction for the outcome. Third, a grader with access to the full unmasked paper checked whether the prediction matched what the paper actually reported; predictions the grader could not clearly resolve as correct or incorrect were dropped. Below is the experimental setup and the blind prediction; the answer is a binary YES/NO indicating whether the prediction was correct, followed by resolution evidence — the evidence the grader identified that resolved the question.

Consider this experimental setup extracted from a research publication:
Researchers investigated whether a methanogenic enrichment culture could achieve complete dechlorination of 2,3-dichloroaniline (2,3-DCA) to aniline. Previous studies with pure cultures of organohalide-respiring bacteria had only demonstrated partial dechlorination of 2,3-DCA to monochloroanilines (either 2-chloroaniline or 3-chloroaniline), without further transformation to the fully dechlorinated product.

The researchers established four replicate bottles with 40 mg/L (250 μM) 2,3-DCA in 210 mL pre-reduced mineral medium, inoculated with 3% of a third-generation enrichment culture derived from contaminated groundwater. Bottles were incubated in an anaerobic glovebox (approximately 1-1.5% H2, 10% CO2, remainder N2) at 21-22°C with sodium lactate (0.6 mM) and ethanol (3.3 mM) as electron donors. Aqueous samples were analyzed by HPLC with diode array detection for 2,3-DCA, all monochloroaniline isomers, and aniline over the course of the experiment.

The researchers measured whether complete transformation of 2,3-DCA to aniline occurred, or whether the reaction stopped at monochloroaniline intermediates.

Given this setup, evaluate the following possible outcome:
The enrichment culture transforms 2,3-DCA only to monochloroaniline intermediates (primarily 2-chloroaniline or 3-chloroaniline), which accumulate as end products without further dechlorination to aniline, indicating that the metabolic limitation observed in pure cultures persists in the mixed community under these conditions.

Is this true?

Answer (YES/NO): NO